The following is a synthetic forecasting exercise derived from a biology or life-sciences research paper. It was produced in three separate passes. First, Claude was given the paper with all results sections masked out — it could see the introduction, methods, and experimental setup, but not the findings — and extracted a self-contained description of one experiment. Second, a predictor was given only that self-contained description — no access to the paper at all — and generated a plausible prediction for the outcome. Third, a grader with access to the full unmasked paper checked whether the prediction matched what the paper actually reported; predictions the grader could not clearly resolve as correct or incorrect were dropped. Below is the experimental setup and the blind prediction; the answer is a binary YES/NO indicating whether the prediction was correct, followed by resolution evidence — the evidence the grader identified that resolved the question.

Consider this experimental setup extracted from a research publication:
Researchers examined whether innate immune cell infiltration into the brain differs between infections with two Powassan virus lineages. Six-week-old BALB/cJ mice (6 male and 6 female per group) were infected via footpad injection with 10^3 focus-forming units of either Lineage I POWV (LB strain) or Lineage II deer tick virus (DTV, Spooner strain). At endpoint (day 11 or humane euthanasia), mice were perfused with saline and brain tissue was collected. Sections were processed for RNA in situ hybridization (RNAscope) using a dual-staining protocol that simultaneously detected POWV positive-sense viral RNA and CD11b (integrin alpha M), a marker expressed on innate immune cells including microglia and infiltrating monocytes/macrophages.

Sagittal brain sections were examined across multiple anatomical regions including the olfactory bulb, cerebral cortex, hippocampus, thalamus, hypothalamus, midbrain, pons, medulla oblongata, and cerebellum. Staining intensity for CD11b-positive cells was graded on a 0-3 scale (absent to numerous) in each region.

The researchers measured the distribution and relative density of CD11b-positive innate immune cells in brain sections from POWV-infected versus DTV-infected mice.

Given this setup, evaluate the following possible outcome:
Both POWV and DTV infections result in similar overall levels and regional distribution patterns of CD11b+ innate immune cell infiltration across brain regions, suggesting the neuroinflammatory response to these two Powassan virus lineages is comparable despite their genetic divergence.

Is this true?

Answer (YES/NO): NO